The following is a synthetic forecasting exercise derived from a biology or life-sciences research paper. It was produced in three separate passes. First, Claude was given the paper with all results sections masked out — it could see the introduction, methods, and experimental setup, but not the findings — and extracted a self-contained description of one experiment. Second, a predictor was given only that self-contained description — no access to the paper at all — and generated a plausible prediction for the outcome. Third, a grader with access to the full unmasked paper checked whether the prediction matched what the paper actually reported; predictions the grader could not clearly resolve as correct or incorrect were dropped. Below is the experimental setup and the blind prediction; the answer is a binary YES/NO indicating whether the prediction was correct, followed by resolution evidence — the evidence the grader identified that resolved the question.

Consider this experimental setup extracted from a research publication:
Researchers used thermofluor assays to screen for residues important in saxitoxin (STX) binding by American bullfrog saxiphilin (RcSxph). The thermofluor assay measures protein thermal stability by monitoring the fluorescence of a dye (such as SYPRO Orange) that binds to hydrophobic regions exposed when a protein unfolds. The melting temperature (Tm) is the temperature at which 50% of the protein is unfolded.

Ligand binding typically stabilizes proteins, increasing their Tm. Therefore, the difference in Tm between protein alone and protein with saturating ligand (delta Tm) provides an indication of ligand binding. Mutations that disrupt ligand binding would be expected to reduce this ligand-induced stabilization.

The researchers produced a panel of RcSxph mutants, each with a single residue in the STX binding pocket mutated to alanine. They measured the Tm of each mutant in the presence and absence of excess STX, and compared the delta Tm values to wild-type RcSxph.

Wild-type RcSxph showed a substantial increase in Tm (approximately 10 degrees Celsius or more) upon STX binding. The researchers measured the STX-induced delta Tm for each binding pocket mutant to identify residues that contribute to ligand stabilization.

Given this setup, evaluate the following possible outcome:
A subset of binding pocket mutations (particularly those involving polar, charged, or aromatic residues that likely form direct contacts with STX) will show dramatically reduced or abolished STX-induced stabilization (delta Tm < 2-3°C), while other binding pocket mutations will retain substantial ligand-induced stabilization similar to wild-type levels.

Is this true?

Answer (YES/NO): YES